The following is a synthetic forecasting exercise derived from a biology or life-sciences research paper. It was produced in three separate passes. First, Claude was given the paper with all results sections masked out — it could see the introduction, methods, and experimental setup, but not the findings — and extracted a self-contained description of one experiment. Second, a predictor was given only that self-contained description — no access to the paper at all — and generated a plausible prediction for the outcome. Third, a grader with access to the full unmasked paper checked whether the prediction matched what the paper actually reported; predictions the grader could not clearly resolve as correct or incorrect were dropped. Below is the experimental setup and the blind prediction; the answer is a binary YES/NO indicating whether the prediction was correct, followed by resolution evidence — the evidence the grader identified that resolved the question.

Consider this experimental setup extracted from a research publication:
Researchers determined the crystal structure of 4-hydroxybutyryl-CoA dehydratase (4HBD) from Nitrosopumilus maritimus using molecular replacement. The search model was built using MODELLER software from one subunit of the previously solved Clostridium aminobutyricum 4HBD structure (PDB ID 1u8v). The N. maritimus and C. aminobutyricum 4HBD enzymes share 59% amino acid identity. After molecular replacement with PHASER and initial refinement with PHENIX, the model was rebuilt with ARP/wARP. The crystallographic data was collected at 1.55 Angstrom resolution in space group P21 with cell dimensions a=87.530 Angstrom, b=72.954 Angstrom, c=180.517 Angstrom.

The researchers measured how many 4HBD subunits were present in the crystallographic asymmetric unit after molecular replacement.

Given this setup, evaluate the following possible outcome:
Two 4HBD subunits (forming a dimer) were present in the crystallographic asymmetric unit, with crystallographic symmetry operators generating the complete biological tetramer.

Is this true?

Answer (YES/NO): NO